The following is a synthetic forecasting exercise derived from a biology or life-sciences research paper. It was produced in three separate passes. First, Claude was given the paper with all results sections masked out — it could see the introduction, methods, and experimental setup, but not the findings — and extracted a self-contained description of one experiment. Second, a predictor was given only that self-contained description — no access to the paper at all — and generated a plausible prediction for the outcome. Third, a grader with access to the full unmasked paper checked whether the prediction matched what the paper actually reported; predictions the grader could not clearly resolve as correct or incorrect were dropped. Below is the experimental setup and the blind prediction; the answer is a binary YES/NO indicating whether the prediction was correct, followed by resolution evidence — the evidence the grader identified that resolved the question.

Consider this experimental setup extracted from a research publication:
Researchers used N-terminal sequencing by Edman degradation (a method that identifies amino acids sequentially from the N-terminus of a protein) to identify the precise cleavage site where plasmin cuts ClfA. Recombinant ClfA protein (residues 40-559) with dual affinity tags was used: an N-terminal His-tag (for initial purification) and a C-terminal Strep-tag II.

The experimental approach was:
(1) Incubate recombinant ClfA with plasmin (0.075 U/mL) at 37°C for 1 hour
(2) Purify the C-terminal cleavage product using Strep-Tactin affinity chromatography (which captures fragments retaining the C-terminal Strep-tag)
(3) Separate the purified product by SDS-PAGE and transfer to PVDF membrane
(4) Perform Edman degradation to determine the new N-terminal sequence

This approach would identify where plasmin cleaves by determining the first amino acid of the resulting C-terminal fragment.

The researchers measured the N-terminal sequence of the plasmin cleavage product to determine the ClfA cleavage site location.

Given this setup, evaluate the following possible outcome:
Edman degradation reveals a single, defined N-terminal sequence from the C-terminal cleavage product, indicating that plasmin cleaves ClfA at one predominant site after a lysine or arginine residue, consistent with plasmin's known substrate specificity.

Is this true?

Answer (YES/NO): YES